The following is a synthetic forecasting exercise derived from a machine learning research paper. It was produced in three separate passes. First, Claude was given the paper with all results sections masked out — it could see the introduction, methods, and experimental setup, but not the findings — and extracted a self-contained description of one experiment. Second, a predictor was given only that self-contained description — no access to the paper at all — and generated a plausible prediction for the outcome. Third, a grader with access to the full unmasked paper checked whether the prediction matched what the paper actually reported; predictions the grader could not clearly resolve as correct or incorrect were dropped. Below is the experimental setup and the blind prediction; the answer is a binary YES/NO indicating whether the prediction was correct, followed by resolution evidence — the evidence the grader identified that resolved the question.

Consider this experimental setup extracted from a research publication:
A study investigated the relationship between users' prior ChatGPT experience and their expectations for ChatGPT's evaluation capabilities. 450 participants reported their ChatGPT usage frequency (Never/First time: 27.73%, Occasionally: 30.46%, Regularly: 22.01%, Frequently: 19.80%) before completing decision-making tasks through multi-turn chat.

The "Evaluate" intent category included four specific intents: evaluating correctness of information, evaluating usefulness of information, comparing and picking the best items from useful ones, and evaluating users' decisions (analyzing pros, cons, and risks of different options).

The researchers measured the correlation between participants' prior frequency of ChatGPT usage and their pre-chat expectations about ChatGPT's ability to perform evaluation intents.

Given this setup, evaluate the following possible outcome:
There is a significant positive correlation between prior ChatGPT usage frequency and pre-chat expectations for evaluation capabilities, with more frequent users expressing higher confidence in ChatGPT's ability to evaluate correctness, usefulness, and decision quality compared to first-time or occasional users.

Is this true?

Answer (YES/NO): NO